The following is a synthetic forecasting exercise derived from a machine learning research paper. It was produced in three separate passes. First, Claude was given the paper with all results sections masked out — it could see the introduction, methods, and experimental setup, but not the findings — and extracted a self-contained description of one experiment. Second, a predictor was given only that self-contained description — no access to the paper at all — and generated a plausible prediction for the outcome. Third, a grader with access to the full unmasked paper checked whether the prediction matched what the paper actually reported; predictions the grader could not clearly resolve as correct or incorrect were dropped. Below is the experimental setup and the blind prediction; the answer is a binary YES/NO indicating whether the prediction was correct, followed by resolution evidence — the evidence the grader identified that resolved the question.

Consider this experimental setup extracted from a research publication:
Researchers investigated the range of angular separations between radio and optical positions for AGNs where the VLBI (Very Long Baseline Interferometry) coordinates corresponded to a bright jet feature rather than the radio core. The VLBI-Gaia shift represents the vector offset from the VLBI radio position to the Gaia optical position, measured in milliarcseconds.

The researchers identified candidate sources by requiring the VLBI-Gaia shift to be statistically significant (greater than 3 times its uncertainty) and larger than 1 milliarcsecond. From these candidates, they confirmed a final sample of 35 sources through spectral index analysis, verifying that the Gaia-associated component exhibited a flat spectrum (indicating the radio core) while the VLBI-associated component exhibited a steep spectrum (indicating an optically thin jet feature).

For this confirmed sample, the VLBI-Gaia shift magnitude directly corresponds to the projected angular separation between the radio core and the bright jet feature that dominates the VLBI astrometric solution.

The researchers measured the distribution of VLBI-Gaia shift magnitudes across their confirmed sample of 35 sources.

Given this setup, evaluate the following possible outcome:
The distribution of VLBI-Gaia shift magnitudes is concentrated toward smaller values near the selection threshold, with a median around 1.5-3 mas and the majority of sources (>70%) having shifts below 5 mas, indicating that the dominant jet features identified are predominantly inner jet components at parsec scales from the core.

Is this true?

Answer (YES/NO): NO